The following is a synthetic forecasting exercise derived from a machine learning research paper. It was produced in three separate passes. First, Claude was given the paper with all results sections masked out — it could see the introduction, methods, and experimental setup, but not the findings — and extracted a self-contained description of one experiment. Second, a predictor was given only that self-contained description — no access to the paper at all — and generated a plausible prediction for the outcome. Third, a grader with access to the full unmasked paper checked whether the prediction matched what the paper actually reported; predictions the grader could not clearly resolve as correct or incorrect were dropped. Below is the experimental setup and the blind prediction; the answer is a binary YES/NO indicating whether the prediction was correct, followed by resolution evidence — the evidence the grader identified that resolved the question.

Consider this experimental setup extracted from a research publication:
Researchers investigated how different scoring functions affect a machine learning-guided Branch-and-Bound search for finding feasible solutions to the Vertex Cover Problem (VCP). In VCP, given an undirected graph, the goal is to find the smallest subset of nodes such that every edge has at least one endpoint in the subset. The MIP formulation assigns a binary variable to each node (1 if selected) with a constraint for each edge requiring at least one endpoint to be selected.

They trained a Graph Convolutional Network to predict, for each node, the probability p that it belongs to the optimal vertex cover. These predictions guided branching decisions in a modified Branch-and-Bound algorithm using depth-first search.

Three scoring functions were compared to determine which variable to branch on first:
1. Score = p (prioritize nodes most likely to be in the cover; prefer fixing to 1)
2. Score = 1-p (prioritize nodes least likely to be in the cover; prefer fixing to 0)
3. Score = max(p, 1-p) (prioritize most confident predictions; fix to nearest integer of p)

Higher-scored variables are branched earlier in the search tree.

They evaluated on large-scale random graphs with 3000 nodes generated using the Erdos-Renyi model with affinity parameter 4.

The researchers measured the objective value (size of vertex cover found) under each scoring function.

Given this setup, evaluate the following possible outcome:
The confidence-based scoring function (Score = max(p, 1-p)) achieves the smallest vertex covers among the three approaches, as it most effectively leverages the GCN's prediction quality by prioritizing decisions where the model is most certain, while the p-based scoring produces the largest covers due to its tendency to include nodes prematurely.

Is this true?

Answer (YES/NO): NO